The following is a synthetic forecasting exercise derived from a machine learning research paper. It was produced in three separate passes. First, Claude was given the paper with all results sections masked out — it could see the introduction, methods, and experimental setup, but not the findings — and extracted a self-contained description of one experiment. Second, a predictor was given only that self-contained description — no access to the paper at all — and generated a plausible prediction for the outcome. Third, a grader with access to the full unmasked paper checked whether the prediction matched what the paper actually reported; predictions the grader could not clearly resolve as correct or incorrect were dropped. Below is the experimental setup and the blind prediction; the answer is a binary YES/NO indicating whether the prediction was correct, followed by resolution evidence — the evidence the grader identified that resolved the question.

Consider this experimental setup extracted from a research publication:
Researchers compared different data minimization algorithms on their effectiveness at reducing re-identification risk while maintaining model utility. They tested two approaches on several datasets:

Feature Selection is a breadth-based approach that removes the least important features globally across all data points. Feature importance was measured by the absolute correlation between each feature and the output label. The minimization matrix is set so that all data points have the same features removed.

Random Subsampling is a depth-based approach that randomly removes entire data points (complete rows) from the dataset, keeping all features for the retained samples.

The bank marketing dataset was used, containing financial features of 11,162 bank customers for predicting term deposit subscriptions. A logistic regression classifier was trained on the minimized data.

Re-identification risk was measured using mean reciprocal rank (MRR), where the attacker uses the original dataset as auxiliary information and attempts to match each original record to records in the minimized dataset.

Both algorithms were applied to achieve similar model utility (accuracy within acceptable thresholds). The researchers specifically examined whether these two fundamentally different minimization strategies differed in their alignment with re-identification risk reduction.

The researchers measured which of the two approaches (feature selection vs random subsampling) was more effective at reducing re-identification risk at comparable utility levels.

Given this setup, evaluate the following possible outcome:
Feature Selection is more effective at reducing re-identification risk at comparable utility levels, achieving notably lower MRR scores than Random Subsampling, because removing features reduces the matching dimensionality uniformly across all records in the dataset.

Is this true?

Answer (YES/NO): NO